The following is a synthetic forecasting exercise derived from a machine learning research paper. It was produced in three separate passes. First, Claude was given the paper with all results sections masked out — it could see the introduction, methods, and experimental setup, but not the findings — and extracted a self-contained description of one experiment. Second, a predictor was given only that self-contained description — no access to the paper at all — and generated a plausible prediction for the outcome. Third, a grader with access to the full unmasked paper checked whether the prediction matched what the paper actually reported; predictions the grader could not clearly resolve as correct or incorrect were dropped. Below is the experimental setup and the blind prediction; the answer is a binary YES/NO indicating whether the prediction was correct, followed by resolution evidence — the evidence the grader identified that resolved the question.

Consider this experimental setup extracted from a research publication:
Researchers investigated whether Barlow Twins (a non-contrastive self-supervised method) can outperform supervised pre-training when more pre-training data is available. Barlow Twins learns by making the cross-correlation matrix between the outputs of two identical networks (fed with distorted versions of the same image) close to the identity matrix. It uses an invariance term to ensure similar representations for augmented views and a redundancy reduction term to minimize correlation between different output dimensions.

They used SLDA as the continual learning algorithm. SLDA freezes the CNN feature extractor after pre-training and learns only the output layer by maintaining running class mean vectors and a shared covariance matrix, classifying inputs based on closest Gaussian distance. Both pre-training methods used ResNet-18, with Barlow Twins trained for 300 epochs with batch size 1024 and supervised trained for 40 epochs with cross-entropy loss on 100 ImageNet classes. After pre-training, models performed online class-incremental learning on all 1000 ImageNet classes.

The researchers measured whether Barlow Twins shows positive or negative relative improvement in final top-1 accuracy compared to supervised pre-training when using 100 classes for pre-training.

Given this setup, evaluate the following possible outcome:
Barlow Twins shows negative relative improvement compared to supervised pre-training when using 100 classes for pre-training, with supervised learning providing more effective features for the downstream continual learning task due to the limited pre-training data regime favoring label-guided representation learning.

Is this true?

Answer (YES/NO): YES